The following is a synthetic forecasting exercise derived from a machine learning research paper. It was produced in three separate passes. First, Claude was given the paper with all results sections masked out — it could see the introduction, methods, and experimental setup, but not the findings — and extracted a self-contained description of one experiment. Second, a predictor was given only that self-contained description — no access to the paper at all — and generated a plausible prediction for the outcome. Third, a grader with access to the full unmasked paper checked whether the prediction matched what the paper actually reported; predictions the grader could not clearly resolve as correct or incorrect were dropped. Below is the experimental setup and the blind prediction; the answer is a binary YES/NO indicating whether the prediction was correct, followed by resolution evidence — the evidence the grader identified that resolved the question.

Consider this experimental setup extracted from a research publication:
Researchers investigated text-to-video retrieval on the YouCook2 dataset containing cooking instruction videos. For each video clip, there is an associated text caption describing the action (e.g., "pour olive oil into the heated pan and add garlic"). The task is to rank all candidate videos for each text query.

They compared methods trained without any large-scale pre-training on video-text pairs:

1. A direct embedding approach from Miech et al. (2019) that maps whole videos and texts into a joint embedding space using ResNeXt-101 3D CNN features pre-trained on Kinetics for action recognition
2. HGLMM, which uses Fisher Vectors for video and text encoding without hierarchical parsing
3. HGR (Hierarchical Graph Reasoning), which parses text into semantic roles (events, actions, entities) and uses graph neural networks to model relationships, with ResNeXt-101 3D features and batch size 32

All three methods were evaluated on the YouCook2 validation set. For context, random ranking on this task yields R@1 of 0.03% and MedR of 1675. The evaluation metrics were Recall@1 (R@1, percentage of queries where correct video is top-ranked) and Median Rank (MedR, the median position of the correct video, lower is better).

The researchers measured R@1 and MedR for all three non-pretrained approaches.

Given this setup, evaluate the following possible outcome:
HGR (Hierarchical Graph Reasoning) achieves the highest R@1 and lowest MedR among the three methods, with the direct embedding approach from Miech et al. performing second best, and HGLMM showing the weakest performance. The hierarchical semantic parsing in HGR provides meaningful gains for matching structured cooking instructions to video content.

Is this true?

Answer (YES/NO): NO